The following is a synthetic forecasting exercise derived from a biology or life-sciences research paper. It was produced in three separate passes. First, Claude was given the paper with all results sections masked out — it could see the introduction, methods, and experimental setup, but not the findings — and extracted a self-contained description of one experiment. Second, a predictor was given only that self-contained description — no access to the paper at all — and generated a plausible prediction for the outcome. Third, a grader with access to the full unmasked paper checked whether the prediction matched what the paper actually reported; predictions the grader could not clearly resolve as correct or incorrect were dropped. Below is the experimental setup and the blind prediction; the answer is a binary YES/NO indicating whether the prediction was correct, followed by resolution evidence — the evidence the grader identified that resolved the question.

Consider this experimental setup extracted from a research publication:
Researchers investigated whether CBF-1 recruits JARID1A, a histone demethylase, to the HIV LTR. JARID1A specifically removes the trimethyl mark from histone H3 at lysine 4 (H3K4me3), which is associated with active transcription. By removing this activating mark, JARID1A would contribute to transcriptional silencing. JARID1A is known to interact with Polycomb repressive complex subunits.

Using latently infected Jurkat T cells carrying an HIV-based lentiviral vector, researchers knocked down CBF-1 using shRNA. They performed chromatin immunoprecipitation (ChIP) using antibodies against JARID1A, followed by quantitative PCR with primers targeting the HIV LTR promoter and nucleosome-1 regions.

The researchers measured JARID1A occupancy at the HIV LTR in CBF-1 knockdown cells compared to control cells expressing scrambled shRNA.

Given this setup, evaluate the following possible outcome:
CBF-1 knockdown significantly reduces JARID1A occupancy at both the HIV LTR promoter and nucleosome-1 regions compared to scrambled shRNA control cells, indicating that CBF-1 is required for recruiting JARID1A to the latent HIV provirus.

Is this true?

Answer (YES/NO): YES